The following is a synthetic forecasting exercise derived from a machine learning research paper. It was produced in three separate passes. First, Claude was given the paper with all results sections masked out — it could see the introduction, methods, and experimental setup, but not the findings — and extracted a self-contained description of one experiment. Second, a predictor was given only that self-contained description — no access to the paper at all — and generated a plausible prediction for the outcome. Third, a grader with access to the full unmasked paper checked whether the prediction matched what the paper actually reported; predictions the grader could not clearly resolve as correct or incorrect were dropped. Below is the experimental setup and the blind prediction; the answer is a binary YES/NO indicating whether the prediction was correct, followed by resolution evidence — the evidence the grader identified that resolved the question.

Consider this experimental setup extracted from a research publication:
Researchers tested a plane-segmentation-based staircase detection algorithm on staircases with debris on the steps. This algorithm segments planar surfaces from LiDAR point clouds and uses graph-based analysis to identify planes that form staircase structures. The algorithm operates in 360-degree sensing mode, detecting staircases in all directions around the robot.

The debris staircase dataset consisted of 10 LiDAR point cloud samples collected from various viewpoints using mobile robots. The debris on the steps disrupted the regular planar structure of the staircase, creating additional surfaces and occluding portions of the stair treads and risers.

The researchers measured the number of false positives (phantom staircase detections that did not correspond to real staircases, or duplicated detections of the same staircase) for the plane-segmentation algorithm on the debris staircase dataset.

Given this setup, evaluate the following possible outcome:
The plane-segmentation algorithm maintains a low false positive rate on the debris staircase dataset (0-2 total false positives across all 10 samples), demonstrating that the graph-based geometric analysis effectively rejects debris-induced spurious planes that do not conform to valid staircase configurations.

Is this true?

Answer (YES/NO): NO